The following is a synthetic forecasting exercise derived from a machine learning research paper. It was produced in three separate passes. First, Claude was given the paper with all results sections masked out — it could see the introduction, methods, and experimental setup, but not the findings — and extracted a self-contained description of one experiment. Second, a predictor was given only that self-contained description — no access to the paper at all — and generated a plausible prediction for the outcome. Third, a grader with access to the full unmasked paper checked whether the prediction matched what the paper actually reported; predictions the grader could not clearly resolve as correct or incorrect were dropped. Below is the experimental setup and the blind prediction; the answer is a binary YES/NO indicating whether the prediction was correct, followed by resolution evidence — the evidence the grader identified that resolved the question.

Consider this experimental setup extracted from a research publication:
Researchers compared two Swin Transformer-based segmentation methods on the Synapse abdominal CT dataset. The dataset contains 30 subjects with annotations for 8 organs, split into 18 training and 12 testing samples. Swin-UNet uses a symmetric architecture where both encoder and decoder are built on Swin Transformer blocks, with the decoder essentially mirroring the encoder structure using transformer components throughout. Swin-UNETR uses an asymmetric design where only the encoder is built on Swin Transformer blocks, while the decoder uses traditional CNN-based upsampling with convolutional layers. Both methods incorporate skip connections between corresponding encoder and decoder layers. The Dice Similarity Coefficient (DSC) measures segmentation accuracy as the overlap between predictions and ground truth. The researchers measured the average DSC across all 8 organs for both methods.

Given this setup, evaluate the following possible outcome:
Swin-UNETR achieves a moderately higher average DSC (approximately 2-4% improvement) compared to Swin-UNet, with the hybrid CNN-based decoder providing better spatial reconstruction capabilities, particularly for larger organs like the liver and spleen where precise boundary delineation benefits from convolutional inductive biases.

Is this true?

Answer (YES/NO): NO